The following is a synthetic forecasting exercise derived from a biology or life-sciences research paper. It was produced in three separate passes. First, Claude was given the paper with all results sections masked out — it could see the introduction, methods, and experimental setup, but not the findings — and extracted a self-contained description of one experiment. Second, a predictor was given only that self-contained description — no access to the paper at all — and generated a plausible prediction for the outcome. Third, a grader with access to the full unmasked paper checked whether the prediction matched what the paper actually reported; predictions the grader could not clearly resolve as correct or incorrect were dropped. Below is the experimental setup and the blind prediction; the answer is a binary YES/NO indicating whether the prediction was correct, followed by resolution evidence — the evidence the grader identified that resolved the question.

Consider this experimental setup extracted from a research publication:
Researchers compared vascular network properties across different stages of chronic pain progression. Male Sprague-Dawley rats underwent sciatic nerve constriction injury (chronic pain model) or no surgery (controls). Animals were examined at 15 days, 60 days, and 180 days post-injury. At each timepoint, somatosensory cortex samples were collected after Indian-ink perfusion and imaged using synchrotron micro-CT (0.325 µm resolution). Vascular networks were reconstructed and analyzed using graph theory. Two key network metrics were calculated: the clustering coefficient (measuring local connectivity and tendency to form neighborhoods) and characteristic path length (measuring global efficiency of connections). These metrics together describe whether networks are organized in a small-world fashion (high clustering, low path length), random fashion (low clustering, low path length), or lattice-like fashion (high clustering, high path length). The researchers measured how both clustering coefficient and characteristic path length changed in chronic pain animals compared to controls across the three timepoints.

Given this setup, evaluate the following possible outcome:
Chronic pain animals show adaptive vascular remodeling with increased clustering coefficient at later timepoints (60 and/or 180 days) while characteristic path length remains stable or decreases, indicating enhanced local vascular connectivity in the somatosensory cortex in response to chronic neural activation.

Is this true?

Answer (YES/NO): NO